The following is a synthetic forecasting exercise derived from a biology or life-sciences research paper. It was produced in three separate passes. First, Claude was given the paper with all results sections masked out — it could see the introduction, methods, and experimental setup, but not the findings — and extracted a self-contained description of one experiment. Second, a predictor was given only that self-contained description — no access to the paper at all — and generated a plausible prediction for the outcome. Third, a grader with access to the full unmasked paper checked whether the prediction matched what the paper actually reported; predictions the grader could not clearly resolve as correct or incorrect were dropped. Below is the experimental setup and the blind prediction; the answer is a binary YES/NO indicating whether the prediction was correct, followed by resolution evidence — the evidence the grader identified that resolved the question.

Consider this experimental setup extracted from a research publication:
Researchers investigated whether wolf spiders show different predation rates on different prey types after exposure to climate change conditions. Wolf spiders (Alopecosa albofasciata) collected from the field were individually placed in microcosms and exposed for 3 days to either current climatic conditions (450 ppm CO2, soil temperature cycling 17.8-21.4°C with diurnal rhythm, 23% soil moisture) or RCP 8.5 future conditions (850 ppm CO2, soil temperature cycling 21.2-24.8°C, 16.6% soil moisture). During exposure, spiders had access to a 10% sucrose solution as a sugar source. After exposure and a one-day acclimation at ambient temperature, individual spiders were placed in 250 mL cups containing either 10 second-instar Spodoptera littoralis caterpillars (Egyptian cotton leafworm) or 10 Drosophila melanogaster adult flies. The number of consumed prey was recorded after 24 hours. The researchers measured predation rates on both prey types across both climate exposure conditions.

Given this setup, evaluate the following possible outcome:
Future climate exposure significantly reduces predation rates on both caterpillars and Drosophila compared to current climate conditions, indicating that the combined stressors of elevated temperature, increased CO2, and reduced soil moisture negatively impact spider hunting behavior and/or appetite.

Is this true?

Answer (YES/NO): NO